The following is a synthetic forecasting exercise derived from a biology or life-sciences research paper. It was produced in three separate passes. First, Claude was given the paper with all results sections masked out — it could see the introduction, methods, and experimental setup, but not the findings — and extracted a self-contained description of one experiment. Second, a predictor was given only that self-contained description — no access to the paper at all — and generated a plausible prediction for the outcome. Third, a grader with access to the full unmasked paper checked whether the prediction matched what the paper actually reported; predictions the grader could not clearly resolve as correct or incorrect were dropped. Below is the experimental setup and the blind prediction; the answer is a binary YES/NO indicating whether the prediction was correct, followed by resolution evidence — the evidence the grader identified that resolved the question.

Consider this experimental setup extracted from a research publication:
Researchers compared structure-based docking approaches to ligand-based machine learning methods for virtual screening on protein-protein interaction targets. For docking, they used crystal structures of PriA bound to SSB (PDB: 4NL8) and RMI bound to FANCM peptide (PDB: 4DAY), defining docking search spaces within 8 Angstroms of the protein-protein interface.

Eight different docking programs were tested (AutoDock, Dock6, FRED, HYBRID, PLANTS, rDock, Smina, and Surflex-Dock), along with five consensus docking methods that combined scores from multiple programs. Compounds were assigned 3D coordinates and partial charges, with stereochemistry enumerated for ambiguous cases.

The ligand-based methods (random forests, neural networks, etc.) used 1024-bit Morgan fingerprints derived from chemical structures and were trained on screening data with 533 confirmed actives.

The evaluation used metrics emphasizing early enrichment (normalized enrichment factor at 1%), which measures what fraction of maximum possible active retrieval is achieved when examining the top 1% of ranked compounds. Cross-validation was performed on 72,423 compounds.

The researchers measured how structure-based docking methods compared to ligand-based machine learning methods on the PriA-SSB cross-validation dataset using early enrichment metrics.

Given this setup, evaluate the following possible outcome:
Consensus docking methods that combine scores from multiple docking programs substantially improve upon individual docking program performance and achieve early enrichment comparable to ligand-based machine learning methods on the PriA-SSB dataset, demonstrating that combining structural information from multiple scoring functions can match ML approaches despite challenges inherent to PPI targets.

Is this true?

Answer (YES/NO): NO